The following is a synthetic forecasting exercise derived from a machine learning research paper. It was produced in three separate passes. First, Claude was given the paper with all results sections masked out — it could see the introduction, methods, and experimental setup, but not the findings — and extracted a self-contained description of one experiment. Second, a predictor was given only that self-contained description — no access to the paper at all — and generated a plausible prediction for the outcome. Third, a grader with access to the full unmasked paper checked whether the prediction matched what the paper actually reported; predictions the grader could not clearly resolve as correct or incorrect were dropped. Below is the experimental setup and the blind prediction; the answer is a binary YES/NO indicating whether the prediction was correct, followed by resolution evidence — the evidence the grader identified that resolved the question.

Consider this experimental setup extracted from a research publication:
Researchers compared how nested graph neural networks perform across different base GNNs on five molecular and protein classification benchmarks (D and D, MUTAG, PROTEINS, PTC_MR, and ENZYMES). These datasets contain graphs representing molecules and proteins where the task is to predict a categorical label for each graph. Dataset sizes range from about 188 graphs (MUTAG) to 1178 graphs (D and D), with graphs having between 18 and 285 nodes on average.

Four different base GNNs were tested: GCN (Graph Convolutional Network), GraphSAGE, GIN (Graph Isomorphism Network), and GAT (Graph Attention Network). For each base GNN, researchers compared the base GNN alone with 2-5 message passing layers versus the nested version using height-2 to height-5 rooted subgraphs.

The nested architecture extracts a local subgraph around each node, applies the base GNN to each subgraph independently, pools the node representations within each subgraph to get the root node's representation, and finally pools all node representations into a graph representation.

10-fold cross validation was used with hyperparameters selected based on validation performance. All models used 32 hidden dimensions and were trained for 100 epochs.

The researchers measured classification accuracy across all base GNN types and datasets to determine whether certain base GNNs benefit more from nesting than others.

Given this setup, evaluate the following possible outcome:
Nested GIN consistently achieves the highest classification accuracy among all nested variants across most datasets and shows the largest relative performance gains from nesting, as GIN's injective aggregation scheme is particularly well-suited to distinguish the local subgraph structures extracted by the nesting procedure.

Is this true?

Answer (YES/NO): NO